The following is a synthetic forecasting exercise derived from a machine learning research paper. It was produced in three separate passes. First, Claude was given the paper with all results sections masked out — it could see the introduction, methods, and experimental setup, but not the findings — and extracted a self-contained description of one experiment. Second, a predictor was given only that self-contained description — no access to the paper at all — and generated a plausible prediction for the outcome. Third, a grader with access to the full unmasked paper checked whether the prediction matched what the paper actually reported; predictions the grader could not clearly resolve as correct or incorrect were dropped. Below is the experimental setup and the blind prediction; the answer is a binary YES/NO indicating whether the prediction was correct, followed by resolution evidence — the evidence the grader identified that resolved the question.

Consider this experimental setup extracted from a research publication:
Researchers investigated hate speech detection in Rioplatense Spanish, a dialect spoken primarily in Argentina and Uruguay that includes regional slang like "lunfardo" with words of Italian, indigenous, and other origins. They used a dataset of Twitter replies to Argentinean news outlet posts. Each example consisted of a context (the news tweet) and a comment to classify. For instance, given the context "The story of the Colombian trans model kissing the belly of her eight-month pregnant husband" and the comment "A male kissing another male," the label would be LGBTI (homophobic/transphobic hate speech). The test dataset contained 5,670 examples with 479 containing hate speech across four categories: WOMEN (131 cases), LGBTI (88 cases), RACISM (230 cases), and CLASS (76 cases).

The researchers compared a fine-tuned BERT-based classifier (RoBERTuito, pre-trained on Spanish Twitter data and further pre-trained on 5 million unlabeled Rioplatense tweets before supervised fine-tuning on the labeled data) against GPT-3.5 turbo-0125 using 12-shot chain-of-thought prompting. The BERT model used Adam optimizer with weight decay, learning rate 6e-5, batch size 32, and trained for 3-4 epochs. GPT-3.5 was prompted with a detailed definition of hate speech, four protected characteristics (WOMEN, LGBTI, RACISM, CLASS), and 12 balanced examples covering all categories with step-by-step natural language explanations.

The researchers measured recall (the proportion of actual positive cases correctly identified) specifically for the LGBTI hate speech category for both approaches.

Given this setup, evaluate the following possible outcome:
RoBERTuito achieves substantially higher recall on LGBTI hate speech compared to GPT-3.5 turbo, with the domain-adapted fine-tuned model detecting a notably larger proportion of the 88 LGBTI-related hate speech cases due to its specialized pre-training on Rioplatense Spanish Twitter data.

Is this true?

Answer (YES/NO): NO